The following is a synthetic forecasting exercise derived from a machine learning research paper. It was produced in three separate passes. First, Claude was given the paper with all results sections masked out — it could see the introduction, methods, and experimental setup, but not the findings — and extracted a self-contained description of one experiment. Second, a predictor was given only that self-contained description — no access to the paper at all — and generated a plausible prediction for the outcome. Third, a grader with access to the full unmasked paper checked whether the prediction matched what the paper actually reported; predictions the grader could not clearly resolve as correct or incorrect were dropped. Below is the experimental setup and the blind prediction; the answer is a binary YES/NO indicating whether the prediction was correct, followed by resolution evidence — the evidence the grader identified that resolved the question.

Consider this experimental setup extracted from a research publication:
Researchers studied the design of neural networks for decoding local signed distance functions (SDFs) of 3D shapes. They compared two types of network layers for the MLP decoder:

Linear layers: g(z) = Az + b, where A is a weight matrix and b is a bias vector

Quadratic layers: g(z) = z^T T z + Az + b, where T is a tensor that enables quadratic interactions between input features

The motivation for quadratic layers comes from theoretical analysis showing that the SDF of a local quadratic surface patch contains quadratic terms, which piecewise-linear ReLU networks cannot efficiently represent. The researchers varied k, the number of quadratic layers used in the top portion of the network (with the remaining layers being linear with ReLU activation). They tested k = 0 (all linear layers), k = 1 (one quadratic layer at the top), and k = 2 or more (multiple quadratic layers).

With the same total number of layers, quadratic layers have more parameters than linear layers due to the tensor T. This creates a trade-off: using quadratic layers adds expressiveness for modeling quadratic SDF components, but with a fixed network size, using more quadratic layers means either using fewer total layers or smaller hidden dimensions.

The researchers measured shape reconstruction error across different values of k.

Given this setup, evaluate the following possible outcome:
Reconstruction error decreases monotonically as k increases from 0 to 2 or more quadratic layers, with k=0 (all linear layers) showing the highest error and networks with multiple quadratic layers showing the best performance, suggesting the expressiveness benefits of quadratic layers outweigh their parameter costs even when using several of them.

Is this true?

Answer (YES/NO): NO